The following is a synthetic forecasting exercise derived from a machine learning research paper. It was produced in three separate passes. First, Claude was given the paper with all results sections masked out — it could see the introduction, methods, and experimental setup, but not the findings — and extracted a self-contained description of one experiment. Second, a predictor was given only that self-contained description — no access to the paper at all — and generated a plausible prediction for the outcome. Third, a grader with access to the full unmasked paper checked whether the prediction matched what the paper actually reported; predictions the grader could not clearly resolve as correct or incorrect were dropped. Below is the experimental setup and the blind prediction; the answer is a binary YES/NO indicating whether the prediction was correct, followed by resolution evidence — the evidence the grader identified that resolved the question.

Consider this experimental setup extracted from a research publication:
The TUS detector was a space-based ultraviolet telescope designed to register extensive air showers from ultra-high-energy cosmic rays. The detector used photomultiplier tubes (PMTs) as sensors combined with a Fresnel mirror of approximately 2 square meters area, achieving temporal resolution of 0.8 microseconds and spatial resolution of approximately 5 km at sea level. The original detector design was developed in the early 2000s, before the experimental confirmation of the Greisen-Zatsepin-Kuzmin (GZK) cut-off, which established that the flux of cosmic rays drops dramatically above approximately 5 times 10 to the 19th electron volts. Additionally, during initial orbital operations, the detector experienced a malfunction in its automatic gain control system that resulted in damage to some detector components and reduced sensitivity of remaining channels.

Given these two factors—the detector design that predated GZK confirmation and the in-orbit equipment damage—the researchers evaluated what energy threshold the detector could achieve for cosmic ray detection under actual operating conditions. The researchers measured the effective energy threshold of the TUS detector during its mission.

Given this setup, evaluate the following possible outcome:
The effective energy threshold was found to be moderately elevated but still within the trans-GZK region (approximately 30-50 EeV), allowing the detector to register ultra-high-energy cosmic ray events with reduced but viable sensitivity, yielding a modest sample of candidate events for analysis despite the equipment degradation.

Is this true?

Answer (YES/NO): NO